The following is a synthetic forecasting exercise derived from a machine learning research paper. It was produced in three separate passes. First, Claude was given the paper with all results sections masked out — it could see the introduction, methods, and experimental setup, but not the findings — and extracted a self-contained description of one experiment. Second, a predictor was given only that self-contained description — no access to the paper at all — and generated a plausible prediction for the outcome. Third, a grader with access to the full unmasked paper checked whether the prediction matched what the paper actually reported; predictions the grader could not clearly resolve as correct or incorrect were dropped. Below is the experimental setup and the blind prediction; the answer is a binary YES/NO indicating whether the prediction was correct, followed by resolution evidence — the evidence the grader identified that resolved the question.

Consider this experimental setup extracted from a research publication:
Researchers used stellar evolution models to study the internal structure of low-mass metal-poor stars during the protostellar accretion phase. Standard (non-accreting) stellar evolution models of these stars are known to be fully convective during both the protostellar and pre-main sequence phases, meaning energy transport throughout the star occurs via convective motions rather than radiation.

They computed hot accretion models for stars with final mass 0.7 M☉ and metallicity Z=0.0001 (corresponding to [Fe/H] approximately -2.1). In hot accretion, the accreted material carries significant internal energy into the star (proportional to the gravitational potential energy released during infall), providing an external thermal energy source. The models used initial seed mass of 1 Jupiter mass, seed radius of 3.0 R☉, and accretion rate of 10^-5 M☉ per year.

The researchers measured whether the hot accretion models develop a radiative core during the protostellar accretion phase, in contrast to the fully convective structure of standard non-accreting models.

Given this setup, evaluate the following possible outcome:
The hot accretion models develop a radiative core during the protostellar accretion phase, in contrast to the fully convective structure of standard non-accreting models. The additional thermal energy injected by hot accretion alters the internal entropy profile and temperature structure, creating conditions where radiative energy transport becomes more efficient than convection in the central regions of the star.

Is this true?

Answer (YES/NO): YES